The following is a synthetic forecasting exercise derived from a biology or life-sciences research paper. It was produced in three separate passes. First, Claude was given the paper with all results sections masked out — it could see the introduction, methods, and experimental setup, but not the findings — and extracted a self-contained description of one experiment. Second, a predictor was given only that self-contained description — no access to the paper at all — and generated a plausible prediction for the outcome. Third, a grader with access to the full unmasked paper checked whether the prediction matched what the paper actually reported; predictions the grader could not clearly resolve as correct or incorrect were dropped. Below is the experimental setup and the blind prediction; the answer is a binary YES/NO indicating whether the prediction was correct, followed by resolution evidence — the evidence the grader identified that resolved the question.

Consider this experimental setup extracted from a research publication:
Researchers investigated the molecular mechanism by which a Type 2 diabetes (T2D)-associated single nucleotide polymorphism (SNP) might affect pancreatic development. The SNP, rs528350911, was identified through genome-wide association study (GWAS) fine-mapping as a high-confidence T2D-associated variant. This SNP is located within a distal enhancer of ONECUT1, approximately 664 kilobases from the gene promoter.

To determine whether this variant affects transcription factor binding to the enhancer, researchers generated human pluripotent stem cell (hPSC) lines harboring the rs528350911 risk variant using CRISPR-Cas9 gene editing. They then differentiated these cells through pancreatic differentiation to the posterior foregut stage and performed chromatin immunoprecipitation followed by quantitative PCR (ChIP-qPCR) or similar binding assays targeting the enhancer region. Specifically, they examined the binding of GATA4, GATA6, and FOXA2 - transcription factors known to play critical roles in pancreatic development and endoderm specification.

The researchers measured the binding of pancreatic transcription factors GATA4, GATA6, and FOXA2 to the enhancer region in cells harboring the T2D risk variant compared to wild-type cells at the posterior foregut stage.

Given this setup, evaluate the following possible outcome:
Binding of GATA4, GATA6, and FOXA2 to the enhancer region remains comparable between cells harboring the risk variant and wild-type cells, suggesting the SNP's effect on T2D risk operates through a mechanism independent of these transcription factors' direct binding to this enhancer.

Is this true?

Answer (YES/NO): NO